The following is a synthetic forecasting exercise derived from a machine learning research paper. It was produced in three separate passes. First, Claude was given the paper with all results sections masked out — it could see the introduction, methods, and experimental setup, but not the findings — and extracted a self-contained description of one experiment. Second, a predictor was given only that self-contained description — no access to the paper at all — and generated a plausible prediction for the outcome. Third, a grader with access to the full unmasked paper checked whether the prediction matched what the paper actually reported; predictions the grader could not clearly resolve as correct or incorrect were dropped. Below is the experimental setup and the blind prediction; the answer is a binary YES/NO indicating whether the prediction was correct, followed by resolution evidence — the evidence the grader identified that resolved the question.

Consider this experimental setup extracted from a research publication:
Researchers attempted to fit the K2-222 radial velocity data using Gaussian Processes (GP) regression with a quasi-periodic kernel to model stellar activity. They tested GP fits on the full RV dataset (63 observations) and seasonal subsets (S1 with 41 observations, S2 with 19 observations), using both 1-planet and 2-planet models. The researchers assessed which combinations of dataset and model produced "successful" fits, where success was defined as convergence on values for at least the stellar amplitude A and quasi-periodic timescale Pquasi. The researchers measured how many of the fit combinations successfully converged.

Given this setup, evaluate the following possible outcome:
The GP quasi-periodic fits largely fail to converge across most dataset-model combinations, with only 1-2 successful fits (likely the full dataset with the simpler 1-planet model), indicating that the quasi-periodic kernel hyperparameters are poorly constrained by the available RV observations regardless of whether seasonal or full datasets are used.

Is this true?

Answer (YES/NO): YES